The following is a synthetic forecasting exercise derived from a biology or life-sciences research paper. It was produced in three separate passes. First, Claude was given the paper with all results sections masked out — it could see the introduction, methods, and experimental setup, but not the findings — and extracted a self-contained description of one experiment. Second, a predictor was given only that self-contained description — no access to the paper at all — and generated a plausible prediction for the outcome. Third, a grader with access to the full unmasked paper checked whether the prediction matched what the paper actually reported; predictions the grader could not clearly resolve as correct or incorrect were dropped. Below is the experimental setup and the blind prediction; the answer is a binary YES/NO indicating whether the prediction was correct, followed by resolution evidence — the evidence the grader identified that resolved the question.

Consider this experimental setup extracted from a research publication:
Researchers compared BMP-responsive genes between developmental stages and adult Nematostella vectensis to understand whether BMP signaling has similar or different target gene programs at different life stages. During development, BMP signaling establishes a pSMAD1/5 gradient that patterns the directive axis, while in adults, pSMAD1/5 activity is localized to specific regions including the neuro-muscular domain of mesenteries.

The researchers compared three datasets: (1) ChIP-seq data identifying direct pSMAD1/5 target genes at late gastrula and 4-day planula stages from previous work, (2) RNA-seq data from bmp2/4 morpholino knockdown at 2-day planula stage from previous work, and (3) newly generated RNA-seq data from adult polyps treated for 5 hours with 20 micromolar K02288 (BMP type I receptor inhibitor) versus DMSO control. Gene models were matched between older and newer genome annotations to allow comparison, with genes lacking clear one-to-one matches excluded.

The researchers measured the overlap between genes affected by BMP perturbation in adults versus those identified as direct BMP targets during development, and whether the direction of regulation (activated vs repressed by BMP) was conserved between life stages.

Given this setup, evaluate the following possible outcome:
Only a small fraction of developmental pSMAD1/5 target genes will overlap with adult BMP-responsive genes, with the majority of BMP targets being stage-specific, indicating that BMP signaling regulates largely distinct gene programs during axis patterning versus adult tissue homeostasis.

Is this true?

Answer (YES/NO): YES